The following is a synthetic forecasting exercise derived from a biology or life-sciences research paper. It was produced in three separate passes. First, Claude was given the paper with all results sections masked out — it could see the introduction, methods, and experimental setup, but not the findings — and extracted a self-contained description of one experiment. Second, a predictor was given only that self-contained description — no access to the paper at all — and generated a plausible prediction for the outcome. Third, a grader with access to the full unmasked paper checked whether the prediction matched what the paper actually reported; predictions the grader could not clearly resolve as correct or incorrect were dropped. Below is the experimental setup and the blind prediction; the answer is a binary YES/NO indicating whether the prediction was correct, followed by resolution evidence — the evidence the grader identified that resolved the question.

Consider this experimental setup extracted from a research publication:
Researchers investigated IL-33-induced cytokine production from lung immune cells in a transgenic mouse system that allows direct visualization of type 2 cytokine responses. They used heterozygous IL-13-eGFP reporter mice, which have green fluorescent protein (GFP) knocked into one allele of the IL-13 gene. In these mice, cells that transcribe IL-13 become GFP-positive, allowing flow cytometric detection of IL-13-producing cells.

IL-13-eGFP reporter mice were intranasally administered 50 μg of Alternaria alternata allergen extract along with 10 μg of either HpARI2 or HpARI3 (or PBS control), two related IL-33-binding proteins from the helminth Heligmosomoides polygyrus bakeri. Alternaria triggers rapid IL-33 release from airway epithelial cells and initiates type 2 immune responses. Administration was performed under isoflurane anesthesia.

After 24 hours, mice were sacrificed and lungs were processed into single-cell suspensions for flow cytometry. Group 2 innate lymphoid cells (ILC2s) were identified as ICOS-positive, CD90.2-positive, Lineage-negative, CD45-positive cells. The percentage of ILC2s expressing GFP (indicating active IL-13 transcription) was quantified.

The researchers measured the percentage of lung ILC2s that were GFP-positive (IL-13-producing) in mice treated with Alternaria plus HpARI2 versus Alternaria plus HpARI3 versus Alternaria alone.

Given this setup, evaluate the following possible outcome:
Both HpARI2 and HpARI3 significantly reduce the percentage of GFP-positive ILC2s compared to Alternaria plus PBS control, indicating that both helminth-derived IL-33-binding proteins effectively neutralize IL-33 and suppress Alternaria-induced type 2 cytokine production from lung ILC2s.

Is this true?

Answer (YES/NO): NO